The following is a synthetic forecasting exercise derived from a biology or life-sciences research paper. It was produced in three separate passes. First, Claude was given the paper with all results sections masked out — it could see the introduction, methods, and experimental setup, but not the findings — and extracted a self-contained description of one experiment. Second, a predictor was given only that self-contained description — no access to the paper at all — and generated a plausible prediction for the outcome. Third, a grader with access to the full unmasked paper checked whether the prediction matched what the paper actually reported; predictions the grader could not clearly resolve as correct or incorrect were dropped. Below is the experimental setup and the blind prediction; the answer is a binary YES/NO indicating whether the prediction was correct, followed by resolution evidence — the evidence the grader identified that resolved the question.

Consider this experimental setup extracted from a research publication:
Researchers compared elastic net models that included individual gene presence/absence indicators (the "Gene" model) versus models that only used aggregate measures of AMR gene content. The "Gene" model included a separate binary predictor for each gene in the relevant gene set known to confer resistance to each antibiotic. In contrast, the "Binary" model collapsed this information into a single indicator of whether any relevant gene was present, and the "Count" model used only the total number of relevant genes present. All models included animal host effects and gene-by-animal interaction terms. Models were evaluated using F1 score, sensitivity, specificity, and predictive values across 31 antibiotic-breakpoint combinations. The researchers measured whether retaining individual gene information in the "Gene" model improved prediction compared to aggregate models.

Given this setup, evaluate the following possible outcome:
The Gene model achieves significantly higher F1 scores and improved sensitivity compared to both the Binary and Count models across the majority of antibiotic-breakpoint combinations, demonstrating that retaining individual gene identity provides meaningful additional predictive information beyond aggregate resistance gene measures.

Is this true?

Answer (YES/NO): NO